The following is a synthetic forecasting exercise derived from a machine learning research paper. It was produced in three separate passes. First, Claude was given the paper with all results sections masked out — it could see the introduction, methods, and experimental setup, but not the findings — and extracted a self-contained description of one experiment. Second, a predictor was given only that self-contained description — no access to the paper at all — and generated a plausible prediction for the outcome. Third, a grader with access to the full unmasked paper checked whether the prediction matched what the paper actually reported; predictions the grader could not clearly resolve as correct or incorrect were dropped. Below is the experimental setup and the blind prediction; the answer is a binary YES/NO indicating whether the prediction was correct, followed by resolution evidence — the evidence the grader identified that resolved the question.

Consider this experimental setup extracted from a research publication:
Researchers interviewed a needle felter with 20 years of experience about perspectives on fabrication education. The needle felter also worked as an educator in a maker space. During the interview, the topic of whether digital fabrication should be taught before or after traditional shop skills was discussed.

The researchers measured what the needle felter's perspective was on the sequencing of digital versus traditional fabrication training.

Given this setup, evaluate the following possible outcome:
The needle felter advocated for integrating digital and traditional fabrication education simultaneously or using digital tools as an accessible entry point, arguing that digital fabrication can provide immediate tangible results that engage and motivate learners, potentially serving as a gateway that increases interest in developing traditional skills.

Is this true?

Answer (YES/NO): NO